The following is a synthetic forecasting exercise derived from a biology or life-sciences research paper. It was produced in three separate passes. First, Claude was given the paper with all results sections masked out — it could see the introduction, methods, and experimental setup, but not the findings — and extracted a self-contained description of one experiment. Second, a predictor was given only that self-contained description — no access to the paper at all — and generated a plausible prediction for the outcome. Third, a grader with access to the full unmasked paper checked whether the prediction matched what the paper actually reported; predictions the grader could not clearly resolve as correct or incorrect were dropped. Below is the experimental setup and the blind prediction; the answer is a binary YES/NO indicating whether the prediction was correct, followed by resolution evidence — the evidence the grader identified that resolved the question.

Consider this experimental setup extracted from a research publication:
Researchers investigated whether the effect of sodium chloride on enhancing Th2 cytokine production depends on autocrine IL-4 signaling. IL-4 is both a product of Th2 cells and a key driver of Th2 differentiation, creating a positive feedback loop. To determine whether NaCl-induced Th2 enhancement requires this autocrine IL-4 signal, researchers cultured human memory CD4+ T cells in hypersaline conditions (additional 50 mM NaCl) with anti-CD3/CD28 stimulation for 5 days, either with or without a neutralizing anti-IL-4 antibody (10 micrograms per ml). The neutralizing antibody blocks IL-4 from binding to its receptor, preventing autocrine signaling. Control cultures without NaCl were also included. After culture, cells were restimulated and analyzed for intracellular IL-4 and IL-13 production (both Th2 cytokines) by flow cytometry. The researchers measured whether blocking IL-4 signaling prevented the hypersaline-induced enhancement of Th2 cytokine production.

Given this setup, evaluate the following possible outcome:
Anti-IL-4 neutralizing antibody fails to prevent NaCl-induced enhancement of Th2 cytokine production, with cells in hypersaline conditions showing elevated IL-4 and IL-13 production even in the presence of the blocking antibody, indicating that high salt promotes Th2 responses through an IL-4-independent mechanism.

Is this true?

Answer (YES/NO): YES